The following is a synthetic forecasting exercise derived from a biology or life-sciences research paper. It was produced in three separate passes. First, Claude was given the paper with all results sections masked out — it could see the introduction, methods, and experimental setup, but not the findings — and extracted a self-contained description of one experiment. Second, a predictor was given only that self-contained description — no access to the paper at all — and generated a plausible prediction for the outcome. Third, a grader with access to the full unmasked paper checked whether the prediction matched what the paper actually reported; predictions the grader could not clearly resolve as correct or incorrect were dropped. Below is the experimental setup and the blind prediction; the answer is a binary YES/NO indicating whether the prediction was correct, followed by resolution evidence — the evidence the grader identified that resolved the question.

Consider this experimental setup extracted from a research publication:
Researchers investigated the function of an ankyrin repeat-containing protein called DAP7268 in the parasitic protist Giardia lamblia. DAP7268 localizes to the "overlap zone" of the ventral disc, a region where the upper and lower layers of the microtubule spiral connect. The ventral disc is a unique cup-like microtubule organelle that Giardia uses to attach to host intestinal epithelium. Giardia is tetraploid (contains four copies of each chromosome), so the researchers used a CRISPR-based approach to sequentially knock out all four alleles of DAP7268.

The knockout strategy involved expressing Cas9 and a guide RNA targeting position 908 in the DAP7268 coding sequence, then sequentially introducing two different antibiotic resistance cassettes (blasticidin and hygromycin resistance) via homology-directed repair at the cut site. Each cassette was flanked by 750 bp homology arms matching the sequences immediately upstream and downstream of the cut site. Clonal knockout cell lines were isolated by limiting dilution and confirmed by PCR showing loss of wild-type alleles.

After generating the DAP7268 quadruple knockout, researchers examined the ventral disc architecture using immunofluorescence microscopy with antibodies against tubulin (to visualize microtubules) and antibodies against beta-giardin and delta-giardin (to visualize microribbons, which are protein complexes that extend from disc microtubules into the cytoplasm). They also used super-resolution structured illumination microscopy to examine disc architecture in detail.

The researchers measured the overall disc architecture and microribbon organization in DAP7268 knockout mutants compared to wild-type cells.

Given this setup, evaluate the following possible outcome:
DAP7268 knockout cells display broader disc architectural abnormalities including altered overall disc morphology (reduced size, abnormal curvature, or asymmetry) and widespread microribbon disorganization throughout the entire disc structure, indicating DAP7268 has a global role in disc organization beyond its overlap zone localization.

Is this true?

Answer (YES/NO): YES